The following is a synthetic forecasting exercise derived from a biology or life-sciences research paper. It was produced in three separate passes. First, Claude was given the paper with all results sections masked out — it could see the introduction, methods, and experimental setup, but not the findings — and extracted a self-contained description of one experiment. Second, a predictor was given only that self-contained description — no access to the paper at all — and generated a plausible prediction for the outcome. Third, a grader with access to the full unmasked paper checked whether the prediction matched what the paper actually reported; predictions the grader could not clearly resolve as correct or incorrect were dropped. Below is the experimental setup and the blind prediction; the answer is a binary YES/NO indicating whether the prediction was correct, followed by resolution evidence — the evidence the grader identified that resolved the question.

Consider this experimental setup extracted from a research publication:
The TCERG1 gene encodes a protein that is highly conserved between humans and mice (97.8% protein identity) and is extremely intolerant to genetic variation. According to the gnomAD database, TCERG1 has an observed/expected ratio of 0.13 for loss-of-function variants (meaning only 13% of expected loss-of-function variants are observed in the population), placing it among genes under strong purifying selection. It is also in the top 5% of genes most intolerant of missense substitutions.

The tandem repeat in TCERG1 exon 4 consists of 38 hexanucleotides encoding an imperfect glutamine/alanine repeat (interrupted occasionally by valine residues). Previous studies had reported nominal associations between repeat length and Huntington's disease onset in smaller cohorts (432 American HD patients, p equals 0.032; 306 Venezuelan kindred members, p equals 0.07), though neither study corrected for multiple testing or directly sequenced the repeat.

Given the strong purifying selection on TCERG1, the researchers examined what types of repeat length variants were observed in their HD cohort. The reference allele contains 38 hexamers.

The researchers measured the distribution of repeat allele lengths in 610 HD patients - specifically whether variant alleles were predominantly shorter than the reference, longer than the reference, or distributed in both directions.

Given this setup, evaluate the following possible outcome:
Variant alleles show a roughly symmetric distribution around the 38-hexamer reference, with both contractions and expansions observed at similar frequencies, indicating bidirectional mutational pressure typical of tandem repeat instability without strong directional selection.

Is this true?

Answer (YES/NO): NO